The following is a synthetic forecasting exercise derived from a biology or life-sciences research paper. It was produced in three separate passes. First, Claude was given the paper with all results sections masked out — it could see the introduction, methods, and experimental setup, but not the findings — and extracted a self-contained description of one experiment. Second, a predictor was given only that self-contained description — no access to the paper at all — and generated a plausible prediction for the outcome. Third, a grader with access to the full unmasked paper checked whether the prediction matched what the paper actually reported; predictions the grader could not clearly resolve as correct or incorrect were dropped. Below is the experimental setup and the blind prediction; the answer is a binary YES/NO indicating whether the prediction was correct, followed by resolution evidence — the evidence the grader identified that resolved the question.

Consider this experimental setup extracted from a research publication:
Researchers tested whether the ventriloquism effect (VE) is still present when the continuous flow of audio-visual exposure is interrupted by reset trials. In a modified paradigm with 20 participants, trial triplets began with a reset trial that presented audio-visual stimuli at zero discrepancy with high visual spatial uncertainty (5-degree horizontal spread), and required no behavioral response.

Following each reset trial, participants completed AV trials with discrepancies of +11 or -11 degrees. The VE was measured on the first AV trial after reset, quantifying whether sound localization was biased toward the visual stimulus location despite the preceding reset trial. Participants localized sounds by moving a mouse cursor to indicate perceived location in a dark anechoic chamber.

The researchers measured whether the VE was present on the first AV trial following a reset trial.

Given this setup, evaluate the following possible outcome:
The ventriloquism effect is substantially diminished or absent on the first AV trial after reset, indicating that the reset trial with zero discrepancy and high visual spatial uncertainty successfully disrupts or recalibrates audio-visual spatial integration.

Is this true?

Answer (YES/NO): NO